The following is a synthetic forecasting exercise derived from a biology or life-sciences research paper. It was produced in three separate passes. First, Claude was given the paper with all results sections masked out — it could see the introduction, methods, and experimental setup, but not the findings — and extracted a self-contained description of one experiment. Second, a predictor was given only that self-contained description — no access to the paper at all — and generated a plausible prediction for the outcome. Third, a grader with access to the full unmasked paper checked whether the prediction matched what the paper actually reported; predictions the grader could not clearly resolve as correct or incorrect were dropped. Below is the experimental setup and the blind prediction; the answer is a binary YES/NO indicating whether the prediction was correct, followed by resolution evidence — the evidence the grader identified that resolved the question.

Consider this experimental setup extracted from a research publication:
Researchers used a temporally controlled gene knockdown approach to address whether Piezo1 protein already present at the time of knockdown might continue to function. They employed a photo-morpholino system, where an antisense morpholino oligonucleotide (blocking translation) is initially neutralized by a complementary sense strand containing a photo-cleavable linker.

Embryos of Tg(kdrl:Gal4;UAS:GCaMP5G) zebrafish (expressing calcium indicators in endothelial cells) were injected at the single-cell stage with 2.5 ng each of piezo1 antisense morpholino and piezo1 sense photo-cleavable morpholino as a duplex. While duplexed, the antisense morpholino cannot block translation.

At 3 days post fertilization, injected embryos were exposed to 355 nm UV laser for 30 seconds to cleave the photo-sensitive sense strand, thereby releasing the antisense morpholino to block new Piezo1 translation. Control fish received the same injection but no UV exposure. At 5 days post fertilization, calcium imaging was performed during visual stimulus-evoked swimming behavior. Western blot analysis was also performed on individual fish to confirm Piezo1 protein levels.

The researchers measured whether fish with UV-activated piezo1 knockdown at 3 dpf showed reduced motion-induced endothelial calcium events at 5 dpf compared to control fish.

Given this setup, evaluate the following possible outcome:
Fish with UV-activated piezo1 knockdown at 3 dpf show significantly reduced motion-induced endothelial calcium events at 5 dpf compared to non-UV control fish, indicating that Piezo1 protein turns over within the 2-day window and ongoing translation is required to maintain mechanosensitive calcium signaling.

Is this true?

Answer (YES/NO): YES